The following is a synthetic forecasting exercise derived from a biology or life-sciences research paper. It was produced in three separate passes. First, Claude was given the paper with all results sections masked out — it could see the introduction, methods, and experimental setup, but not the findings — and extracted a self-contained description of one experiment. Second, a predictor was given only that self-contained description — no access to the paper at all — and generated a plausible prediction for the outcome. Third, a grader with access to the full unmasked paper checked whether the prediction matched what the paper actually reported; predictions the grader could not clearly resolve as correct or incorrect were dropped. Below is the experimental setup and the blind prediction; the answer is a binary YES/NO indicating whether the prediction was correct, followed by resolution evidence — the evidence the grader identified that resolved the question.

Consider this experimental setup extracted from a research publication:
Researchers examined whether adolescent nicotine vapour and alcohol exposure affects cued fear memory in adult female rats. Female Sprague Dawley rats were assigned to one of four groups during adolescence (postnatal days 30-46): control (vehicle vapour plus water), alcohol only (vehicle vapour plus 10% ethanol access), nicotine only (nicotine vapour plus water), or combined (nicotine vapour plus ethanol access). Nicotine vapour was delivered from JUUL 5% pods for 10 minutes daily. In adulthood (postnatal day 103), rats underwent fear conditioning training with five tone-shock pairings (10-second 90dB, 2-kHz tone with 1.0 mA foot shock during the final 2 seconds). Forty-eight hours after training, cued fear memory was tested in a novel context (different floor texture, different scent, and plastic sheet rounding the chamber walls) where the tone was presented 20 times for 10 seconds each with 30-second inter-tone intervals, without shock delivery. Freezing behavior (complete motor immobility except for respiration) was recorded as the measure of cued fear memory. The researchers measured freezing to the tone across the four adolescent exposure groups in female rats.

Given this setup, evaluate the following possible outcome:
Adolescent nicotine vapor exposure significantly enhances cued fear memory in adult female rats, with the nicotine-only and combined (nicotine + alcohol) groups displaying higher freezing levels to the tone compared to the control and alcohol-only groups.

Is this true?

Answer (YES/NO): NO